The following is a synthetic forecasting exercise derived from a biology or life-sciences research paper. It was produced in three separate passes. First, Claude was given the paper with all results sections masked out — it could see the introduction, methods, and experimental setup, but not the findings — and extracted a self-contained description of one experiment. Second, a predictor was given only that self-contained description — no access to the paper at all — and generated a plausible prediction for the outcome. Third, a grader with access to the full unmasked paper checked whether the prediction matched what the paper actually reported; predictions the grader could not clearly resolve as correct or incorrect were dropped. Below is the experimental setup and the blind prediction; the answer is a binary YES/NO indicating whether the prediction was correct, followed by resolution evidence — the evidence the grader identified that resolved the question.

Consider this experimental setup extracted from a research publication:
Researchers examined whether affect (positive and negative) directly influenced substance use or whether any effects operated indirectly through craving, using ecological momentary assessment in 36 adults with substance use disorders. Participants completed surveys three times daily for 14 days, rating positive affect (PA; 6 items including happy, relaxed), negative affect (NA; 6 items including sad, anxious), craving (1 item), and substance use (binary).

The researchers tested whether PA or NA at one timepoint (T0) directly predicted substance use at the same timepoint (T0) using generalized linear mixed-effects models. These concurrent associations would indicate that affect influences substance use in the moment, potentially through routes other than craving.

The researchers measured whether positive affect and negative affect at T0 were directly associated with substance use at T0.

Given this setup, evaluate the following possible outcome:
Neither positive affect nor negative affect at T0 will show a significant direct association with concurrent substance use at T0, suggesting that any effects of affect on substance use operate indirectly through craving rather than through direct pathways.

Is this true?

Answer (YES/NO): YES